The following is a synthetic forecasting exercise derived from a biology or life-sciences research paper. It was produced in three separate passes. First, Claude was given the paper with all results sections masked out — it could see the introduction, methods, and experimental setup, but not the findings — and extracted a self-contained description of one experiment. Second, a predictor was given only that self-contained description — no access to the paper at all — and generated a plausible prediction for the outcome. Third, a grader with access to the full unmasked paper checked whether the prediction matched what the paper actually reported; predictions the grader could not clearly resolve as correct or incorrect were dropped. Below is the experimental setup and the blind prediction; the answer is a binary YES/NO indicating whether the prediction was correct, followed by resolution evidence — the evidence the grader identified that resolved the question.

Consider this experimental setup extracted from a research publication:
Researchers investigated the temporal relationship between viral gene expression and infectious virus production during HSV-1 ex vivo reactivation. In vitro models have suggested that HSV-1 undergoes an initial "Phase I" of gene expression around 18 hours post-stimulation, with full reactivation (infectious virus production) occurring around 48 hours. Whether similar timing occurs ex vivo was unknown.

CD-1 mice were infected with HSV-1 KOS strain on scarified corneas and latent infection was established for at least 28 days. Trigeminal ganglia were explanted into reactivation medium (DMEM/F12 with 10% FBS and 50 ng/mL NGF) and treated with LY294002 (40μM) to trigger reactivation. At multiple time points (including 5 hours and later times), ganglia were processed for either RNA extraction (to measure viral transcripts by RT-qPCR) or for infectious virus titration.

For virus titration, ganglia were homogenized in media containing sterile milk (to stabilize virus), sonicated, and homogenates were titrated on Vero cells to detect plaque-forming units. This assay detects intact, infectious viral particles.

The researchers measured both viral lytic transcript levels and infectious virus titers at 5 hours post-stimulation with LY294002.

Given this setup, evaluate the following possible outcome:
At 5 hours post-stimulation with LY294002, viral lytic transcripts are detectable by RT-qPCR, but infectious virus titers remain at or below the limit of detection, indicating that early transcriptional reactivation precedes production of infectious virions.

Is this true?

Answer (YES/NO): YES